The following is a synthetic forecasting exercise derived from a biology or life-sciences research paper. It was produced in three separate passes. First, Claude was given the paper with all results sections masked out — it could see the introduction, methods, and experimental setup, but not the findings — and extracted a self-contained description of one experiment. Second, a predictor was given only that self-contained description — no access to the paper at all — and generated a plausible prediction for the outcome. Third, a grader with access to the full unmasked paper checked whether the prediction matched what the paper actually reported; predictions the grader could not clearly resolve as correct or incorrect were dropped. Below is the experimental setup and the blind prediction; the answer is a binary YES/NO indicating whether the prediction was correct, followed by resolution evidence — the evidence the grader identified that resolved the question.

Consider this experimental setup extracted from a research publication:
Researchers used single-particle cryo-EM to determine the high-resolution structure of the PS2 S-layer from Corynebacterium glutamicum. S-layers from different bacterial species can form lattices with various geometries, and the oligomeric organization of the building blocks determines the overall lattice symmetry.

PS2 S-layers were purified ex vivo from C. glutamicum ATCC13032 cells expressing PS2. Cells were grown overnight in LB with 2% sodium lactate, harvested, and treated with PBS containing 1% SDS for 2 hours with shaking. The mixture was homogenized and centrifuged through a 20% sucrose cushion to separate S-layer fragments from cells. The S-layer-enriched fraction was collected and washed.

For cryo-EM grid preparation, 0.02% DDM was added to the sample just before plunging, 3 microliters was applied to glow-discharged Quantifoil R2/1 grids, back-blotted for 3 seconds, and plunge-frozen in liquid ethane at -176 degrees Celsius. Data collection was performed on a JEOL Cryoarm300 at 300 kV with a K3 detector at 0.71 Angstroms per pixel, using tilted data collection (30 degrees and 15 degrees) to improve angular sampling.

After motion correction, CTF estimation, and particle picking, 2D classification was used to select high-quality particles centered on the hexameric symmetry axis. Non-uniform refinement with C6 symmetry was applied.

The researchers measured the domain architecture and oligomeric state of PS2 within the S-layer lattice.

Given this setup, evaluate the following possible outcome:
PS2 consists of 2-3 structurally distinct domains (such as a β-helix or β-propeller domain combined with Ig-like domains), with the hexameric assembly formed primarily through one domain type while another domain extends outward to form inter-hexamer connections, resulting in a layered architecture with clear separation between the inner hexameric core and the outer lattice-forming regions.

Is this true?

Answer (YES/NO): NO